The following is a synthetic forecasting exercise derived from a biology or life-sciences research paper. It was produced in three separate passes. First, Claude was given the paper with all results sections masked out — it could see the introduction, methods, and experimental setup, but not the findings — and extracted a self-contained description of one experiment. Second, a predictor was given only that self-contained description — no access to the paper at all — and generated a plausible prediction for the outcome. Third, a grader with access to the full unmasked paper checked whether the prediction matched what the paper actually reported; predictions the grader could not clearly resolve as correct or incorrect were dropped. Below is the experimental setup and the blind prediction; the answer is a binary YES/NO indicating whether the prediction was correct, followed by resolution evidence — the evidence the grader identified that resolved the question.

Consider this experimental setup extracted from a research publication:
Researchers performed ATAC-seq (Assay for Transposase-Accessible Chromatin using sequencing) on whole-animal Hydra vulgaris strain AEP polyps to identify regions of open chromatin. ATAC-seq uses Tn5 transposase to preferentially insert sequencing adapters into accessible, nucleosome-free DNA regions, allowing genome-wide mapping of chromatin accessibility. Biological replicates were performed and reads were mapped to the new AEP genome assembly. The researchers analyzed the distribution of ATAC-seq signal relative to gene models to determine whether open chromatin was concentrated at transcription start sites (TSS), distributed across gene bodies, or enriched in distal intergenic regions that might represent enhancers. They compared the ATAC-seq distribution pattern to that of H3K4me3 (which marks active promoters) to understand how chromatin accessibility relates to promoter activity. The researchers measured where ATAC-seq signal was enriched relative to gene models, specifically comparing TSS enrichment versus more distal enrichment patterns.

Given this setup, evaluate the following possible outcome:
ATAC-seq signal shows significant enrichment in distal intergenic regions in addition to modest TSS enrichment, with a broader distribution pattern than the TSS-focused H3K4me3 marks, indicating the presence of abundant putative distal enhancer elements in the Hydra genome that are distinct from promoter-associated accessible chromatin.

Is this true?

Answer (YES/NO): NO